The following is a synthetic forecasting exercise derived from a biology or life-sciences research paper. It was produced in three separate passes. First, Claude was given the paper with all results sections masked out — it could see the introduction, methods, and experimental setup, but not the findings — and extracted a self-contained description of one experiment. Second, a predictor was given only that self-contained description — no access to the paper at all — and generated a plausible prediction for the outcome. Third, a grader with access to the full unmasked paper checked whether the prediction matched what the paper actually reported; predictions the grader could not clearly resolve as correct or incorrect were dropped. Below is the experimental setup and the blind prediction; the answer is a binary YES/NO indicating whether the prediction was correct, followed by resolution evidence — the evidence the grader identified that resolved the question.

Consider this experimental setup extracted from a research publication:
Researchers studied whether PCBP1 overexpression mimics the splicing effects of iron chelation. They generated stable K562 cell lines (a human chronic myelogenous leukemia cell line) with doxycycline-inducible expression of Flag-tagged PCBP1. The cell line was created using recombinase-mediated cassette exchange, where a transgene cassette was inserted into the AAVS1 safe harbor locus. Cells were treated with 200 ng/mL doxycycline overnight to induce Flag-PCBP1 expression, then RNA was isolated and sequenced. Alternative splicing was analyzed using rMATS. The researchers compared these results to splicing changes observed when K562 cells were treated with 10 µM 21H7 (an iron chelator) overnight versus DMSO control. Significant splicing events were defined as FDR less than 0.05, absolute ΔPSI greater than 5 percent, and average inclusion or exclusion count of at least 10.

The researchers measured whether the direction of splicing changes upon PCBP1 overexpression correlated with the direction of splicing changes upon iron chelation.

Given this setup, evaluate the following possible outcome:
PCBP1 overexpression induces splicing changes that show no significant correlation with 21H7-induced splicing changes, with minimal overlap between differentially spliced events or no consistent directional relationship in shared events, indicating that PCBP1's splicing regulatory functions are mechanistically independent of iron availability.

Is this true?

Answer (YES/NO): NO